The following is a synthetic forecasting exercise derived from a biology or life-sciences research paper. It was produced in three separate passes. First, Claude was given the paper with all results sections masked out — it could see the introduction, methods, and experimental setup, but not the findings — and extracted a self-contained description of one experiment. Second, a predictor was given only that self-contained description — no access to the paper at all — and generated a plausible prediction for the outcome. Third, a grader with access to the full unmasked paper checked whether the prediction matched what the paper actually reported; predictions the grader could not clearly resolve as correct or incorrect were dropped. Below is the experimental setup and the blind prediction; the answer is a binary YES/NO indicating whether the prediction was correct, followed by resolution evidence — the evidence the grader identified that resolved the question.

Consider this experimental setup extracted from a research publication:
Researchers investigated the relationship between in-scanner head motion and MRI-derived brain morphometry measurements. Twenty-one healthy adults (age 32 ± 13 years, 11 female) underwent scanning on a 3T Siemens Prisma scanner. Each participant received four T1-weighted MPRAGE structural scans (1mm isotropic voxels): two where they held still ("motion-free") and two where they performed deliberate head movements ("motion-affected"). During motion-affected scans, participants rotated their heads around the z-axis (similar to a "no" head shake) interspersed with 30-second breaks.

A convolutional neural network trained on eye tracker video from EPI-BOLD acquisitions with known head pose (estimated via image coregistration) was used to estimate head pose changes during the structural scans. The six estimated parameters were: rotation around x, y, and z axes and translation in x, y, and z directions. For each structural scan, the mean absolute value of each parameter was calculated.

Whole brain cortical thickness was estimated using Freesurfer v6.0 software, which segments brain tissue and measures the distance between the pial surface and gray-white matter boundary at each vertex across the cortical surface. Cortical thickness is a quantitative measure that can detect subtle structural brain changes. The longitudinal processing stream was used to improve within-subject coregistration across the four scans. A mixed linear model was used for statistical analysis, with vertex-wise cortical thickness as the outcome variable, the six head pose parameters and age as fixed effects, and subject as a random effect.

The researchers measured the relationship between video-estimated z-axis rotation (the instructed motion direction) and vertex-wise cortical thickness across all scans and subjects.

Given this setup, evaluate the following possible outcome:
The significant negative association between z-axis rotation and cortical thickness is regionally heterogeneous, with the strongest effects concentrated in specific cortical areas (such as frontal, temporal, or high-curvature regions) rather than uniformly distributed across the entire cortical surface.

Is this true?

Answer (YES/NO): NO